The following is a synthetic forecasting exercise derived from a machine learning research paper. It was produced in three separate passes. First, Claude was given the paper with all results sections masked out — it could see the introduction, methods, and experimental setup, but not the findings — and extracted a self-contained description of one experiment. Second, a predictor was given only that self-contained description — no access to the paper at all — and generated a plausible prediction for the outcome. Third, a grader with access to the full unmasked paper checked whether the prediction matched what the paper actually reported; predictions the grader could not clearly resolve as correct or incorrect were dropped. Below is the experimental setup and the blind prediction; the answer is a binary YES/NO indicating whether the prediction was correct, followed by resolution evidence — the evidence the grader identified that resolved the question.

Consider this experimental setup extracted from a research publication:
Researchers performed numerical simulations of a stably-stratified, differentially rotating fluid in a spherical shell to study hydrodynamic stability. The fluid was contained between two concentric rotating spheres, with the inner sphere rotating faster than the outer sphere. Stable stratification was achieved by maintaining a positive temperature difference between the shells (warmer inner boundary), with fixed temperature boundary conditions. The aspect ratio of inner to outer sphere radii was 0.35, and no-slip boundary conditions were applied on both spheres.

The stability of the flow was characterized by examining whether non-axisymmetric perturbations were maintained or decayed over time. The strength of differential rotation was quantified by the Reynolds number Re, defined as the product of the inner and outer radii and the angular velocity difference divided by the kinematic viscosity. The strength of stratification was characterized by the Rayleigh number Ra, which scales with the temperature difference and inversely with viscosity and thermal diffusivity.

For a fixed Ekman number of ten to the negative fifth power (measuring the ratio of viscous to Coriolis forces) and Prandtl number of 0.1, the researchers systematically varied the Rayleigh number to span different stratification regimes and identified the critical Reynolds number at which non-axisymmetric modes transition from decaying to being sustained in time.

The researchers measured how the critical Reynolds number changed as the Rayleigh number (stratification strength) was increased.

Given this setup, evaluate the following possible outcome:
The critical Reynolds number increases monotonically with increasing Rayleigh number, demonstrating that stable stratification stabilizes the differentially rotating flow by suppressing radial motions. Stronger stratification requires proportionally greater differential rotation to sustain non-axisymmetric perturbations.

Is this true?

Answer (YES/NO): YES